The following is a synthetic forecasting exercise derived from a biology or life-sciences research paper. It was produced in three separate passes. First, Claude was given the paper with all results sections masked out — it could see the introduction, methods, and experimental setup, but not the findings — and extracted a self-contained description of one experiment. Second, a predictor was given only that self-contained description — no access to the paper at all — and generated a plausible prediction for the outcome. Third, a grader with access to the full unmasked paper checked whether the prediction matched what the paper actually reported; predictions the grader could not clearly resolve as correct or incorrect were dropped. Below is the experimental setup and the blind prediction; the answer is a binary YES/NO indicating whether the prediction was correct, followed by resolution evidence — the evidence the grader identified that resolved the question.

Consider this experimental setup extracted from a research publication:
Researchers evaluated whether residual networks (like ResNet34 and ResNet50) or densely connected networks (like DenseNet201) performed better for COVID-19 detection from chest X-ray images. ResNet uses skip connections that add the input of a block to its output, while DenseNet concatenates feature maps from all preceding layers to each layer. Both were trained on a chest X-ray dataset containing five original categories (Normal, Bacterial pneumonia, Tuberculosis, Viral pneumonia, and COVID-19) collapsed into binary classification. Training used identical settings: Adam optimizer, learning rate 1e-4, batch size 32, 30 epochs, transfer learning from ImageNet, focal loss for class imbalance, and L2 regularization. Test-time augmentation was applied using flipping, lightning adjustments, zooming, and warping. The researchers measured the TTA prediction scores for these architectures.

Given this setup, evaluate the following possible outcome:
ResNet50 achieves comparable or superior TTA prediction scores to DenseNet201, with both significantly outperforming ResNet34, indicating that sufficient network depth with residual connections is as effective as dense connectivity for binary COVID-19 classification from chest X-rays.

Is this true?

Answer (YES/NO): NO